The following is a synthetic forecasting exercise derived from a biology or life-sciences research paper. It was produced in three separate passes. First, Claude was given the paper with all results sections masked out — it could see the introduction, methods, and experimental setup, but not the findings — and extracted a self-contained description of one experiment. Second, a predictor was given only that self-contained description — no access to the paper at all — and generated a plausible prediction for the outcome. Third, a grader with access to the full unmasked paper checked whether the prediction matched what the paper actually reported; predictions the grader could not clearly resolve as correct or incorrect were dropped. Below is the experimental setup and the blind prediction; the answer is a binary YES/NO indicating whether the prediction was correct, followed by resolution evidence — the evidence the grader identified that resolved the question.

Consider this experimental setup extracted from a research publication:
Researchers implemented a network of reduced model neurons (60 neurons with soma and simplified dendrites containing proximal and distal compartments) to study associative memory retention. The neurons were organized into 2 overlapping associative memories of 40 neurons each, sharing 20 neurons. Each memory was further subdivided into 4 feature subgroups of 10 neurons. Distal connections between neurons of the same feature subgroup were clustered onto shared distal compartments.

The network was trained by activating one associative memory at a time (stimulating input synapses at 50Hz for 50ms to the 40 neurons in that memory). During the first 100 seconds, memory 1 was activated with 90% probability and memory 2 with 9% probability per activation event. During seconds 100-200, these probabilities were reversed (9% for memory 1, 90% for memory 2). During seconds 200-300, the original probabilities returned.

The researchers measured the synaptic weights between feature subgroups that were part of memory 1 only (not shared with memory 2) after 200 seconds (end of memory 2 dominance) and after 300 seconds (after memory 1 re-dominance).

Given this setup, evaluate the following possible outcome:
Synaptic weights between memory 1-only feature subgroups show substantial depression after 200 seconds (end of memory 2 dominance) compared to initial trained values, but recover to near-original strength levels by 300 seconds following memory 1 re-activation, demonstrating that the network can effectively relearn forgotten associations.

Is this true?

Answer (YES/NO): NO